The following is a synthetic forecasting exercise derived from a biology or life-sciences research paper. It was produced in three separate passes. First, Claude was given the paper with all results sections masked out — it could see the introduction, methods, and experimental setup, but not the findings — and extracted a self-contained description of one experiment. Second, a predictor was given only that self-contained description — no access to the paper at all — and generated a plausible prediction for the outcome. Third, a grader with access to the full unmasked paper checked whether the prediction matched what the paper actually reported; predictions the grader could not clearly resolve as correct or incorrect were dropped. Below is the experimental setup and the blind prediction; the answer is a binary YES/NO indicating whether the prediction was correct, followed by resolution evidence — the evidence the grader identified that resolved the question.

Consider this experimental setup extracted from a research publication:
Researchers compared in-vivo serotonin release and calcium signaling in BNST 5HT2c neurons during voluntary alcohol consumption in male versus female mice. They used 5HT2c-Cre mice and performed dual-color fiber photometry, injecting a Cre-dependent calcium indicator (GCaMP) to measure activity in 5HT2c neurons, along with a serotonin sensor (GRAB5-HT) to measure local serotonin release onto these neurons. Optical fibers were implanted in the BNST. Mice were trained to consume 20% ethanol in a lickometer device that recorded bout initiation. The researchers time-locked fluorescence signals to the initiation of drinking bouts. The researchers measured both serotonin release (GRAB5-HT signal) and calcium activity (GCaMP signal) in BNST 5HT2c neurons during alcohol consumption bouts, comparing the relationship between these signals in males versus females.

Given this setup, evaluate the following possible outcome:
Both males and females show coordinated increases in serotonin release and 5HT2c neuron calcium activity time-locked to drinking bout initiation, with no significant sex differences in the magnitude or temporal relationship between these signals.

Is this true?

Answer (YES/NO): NO